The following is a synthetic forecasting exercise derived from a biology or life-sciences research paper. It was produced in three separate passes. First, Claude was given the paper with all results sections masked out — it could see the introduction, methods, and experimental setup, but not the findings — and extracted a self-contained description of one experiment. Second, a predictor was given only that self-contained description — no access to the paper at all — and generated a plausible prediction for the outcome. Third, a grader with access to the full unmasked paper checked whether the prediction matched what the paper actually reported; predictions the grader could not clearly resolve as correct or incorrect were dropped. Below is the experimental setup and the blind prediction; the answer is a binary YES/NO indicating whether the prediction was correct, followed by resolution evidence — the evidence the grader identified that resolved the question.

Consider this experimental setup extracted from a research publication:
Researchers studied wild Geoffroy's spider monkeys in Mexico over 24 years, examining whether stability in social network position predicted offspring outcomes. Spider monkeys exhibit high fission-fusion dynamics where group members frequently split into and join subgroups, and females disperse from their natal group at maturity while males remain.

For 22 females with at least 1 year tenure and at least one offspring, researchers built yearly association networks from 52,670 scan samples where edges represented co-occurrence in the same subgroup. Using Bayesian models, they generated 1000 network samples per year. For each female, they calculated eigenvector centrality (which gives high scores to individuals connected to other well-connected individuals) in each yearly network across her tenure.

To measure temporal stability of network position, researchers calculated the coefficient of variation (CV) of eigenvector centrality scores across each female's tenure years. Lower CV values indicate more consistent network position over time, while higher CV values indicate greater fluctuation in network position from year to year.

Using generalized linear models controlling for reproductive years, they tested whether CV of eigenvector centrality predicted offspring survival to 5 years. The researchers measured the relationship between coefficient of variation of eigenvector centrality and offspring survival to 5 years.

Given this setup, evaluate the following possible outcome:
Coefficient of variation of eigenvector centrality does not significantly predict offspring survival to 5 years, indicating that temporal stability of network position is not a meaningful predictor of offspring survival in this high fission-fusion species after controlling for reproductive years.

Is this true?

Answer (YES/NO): NO